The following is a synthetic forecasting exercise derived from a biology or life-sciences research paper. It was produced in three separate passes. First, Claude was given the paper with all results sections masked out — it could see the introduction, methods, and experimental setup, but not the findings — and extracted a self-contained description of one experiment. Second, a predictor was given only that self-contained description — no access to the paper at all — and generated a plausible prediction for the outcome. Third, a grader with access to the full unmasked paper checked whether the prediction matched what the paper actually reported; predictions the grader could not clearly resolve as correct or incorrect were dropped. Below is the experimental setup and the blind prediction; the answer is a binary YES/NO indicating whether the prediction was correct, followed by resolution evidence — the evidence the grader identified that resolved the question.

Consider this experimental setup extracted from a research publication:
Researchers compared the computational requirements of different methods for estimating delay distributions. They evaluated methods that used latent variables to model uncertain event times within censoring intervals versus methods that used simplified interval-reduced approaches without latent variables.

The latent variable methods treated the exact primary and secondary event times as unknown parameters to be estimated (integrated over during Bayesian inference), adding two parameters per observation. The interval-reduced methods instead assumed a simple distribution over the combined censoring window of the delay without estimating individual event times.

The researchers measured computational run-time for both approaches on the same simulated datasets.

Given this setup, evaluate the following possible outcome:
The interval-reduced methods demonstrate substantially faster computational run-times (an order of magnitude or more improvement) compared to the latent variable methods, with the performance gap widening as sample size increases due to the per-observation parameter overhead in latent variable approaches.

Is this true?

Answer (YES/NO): YES